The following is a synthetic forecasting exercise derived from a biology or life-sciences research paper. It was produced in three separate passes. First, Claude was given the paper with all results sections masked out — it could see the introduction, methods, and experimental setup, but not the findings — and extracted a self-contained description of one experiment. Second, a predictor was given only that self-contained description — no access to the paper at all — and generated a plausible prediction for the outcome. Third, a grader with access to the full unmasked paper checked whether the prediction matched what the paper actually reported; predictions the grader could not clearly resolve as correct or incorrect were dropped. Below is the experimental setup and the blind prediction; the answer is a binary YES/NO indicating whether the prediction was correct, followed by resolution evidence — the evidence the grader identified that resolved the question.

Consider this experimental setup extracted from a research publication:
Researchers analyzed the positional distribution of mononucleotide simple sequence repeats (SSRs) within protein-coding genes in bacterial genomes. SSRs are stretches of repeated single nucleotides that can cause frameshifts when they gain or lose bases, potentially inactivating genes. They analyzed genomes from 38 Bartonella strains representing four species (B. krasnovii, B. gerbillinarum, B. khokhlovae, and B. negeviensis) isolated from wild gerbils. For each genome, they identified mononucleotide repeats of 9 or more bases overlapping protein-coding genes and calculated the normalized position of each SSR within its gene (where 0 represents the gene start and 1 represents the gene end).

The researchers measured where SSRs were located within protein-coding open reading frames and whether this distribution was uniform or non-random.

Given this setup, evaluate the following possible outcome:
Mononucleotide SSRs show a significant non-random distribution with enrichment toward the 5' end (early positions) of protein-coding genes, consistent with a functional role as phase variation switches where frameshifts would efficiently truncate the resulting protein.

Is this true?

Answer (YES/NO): YES